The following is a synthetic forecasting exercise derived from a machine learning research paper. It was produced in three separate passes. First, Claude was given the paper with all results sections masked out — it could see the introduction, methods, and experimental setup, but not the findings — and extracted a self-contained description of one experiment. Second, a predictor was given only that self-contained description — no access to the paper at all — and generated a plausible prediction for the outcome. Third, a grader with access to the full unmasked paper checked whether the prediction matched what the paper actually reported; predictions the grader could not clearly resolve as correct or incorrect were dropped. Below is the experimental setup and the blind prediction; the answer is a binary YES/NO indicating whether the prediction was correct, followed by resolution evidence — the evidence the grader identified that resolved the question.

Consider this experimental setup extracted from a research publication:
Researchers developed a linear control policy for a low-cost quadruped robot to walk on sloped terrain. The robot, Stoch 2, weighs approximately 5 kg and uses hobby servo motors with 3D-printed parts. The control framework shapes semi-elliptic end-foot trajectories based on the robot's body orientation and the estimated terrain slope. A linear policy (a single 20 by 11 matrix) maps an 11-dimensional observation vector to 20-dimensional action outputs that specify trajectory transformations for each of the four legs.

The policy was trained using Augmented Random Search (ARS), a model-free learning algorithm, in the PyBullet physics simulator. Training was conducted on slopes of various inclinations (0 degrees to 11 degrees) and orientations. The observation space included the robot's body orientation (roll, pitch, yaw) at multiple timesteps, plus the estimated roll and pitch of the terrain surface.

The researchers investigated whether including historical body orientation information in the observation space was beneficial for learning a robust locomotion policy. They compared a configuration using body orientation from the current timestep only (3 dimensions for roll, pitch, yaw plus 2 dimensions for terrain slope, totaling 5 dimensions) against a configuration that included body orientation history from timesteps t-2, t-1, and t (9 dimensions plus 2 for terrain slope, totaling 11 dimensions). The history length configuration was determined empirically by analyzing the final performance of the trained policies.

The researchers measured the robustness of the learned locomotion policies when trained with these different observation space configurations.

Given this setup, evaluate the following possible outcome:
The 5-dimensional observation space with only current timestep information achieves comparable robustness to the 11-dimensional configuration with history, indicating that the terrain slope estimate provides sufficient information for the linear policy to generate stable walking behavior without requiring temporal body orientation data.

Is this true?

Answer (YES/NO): NO